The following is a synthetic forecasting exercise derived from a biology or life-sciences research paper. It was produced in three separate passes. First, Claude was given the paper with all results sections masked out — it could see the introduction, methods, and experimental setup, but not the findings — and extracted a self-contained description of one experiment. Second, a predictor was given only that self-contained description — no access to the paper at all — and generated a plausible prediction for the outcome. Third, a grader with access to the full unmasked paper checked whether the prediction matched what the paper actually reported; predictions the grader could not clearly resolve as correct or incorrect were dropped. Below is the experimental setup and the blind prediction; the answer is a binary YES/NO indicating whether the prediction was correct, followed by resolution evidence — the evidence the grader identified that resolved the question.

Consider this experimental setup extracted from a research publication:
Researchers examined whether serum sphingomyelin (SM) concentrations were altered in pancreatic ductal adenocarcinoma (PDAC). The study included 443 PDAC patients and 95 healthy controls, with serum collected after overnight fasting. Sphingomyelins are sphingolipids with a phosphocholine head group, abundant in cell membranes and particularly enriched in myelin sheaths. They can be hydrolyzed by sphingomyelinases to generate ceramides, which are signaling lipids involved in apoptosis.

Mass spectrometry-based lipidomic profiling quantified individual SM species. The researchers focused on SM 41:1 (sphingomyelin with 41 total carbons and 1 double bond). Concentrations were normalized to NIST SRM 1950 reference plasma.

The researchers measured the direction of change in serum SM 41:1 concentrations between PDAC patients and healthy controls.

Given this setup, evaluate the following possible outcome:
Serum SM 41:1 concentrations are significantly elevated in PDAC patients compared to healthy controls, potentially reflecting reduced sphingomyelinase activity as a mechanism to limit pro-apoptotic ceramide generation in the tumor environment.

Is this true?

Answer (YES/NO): NO